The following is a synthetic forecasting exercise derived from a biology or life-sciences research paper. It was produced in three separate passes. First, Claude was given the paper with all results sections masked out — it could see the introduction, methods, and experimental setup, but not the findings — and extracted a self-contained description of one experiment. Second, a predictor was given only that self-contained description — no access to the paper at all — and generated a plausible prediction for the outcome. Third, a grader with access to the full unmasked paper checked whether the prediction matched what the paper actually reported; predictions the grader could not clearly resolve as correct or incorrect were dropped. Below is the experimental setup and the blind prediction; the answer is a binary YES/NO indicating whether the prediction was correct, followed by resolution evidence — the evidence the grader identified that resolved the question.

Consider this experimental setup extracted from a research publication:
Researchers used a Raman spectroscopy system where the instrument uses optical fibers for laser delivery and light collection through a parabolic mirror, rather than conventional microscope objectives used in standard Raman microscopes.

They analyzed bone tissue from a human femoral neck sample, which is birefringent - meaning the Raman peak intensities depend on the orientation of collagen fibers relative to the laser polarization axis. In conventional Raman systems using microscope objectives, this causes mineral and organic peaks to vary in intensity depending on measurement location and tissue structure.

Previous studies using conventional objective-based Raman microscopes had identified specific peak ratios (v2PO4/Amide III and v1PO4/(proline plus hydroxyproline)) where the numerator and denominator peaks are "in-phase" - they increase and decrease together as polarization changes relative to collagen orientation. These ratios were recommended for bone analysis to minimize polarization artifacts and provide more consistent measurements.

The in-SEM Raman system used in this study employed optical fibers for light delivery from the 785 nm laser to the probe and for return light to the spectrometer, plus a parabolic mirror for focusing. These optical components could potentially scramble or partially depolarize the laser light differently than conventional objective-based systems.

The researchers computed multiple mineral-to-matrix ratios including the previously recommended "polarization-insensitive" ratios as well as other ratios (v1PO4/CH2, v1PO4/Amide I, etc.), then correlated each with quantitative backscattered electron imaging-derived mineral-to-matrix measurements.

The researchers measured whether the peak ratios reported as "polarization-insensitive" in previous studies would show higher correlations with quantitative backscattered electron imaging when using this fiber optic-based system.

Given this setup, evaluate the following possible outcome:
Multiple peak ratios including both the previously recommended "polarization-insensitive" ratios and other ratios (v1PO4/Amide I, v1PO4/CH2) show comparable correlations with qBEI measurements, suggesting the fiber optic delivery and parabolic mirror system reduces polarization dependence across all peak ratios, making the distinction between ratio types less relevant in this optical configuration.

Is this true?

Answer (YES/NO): NO